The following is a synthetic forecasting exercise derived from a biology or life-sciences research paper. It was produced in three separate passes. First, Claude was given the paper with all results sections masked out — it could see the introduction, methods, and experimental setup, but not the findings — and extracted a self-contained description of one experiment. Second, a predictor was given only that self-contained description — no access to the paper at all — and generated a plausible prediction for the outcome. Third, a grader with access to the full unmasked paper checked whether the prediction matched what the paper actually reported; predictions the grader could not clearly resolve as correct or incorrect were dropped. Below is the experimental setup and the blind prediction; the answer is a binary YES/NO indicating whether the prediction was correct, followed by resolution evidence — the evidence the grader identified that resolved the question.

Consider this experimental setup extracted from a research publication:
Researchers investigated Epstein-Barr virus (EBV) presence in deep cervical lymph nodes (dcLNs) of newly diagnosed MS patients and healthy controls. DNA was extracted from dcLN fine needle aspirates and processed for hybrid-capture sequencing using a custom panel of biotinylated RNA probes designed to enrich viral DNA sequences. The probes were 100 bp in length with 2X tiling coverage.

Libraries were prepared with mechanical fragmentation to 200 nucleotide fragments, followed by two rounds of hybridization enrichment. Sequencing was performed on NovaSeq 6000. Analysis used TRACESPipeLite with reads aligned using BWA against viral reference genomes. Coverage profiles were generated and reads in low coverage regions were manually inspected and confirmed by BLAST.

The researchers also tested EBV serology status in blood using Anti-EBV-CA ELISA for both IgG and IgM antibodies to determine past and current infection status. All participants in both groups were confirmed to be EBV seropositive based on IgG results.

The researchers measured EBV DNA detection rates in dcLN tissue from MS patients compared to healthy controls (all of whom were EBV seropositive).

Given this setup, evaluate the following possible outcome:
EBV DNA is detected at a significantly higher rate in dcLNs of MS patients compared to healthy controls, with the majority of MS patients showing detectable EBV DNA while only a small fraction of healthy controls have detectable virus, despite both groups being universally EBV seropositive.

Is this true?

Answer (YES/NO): NO